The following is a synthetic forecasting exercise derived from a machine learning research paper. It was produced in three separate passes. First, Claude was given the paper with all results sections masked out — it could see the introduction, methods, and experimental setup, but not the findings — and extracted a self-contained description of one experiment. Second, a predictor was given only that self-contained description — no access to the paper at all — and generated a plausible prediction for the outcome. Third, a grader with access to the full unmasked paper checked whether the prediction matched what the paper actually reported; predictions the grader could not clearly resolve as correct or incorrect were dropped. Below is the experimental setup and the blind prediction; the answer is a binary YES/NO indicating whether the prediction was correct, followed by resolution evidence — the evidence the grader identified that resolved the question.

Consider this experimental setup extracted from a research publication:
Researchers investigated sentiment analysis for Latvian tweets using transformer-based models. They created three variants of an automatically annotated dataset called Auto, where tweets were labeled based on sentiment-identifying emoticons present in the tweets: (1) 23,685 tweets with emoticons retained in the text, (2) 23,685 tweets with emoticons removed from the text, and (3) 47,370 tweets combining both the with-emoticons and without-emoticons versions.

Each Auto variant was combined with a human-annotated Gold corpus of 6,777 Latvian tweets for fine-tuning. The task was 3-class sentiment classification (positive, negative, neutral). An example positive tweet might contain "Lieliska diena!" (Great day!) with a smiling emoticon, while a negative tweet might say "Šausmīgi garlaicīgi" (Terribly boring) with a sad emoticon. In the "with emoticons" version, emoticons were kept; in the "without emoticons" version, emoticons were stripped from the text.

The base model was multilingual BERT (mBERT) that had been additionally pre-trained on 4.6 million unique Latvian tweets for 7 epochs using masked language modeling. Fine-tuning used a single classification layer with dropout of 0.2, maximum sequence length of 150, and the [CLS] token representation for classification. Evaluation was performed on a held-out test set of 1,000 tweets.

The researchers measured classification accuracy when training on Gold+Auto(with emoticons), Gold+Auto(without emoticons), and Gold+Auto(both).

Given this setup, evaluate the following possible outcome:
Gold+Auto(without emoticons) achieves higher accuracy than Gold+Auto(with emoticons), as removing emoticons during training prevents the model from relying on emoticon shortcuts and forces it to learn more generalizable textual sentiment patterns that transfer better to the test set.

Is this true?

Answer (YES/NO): NO